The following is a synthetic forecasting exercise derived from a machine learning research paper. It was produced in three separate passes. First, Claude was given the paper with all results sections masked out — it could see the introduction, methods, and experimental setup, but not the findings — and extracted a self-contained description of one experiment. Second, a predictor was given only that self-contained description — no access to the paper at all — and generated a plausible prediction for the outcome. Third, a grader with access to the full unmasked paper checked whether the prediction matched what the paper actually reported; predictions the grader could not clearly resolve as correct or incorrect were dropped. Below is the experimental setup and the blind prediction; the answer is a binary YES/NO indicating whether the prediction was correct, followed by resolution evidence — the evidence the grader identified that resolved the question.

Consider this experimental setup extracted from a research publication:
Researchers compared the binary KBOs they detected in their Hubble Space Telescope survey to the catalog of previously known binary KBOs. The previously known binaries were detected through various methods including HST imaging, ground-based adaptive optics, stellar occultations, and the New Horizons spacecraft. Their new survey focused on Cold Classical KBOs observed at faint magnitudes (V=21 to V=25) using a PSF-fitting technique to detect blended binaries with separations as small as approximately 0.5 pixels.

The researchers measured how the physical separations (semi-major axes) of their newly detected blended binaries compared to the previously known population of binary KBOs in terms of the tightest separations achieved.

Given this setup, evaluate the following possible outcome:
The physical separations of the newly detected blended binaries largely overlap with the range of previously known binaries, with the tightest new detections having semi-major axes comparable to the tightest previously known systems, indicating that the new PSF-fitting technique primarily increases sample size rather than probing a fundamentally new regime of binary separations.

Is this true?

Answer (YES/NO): NO